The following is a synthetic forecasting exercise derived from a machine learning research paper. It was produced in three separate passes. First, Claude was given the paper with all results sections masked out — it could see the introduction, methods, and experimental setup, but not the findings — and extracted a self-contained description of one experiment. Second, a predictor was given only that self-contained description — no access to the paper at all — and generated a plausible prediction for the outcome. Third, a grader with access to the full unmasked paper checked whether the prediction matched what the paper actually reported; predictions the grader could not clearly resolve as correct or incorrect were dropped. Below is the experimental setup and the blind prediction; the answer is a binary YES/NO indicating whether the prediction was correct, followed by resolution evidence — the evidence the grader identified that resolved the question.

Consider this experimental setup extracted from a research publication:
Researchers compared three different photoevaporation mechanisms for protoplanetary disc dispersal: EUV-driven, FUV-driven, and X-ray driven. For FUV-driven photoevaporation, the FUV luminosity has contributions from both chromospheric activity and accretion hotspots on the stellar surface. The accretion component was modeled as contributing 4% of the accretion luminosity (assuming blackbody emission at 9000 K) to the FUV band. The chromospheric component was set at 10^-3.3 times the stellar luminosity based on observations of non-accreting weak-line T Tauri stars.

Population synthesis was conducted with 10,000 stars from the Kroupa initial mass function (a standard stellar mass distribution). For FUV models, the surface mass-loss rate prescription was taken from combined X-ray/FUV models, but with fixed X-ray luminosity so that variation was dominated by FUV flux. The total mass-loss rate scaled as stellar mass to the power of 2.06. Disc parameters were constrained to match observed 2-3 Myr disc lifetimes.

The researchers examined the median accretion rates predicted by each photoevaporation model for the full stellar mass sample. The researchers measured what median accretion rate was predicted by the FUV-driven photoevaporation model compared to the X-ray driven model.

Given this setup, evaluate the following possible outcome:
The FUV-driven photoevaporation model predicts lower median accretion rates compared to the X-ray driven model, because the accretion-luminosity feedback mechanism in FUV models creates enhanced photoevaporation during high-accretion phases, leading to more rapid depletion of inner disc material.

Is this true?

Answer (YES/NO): NO